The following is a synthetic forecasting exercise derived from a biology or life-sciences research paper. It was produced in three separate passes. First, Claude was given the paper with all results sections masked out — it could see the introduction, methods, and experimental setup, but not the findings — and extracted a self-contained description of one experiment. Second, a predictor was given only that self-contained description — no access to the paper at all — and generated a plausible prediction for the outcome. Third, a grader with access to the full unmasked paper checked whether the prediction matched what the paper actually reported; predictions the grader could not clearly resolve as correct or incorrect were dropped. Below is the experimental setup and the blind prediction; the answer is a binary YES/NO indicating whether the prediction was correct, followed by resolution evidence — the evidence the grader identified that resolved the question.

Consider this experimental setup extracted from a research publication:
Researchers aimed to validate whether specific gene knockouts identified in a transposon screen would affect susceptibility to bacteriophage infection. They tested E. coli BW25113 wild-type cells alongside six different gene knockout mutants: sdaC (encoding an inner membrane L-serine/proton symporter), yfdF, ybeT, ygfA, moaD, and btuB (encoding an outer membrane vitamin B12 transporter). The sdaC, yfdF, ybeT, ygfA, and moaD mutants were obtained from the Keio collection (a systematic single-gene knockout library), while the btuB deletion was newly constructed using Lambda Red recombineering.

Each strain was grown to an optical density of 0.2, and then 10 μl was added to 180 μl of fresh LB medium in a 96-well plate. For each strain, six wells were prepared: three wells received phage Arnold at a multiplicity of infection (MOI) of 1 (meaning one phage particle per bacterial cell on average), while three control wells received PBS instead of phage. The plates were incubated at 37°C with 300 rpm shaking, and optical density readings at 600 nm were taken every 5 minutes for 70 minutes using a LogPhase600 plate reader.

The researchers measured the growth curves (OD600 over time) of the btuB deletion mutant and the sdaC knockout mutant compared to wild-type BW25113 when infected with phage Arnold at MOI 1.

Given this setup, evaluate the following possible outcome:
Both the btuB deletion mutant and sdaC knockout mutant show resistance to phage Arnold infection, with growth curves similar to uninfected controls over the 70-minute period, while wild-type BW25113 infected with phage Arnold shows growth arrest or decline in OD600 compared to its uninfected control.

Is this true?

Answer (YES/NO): YES